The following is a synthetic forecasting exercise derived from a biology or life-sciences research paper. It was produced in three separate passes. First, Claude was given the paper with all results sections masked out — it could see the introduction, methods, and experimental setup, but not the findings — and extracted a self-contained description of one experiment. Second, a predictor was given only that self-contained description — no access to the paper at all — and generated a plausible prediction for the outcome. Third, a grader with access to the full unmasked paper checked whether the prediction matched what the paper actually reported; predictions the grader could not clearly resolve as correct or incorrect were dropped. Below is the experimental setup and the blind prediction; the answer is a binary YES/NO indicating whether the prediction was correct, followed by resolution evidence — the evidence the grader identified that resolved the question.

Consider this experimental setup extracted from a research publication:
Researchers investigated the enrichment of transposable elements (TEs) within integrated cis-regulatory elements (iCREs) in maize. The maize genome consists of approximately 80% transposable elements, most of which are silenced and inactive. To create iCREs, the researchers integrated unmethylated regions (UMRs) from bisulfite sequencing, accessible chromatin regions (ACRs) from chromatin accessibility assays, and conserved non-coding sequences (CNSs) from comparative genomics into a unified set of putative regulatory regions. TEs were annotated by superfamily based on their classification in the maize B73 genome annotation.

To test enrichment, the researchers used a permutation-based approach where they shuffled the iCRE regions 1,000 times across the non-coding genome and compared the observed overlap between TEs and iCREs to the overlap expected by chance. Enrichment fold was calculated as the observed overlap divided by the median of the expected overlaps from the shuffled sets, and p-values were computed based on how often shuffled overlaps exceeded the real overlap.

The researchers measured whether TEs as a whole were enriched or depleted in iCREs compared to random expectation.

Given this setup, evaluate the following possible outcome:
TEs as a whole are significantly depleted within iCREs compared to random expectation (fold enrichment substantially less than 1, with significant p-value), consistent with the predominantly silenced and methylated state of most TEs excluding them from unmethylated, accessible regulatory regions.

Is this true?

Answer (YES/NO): YES